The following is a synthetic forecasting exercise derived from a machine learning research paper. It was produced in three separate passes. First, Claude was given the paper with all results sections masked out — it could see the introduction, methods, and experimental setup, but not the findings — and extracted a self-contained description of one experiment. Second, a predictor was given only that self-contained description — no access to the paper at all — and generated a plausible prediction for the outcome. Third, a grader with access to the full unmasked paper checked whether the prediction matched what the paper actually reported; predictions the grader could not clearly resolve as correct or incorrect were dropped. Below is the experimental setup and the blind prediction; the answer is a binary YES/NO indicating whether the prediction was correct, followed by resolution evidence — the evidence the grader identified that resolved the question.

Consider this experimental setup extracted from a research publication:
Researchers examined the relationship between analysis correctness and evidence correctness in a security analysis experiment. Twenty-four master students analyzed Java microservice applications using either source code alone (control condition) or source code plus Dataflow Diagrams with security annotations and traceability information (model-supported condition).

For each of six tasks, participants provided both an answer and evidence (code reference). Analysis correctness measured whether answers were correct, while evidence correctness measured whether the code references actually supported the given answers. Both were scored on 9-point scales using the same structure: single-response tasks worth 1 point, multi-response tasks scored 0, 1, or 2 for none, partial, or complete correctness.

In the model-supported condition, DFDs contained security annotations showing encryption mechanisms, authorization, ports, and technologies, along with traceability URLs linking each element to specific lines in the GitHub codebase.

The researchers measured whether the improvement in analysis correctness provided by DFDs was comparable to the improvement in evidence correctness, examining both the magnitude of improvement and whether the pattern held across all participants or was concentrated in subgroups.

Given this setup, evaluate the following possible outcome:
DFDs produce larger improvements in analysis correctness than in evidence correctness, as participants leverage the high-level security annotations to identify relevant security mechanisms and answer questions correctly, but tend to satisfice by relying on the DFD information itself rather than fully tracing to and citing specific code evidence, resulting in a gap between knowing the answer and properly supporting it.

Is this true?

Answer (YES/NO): NO